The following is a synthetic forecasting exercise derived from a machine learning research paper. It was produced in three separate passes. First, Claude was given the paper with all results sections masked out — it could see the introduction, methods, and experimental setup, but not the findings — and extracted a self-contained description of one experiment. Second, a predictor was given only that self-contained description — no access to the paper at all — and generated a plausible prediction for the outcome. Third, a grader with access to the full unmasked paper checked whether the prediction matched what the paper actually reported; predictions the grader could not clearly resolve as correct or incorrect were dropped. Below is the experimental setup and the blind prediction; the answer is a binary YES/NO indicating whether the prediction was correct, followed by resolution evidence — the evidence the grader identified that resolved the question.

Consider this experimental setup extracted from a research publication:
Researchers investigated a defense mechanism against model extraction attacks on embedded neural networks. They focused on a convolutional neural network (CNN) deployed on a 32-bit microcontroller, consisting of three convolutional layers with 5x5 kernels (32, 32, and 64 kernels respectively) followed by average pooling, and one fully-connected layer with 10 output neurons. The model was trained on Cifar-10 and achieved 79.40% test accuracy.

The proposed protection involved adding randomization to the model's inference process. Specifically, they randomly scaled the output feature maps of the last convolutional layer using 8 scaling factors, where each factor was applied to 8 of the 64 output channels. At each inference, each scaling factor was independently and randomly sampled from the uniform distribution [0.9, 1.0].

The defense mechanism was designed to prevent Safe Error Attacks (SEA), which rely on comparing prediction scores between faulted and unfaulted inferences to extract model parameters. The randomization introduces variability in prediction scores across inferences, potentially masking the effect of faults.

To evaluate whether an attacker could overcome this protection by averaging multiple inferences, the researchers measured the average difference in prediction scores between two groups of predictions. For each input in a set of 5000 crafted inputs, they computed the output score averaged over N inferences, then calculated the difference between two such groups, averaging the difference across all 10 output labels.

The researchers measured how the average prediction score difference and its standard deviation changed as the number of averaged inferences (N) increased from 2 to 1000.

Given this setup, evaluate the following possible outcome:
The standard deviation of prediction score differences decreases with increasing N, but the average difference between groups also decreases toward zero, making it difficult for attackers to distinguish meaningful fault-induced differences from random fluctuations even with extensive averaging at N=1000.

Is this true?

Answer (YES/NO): NO